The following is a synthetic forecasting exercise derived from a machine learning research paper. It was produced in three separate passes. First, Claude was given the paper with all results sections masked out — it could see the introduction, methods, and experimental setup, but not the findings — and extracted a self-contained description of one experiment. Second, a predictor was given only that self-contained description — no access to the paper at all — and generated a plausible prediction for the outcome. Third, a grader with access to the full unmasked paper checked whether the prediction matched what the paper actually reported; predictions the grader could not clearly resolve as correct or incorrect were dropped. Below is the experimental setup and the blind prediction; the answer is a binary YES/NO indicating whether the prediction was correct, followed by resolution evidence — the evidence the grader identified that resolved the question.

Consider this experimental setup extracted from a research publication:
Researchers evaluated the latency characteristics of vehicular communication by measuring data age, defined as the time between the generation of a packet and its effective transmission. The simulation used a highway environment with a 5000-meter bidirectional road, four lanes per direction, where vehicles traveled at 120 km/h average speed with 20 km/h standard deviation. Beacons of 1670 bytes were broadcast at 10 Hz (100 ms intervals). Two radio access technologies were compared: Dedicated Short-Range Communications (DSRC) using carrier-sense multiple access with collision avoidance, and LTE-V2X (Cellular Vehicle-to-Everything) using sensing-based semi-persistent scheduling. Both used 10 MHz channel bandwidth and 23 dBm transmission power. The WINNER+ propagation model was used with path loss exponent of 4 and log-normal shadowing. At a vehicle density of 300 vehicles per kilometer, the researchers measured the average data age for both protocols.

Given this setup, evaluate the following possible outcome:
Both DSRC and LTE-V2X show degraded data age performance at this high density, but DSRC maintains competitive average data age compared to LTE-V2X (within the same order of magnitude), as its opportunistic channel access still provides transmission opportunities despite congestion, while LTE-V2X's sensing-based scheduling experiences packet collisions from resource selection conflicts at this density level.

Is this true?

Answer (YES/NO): NO